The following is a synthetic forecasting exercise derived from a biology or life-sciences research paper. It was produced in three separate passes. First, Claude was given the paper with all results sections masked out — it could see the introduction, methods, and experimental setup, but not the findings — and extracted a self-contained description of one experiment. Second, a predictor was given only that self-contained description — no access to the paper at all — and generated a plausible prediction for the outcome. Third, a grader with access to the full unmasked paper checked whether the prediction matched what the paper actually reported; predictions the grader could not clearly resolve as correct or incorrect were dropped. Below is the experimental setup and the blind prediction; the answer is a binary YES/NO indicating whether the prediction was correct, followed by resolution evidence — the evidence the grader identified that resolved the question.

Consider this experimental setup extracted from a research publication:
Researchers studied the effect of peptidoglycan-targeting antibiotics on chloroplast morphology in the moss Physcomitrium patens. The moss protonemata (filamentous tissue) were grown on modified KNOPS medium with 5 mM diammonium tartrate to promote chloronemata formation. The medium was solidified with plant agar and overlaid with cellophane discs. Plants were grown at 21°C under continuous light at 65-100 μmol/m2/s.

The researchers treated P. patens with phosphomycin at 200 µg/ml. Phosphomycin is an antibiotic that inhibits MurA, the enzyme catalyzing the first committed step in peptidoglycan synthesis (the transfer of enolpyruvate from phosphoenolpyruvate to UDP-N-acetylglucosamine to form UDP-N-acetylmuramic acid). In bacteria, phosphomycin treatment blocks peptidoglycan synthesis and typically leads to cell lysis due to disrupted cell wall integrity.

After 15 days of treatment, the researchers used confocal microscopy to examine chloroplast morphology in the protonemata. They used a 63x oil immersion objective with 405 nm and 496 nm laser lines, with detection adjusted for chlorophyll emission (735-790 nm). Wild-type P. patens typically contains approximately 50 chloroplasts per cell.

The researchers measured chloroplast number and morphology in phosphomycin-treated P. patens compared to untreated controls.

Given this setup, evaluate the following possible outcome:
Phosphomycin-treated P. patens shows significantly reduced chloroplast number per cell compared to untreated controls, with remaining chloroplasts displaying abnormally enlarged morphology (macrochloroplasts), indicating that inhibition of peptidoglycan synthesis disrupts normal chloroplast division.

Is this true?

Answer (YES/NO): YES